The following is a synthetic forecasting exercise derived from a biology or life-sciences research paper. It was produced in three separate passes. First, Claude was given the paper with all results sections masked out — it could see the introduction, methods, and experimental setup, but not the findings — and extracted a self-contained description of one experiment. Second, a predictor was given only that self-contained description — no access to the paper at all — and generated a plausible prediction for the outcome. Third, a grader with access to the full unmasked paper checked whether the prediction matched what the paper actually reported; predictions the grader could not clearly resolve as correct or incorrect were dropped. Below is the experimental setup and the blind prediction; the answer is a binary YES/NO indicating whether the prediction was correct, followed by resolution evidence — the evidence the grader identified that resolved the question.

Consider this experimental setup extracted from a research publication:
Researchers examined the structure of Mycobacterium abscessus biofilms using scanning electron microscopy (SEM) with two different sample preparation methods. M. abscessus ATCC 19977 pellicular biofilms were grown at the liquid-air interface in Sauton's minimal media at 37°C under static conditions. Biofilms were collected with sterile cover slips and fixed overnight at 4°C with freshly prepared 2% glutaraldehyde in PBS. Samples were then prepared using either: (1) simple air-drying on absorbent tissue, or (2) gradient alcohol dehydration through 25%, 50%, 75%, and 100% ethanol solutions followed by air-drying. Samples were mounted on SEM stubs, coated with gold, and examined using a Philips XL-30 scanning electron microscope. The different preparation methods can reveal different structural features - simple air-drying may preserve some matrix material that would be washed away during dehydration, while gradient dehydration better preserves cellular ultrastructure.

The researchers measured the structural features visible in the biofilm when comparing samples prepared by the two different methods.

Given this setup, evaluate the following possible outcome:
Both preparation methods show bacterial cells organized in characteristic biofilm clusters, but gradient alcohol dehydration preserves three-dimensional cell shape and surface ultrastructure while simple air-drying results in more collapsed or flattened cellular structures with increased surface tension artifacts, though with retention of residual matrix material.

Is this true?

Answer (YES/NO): NO